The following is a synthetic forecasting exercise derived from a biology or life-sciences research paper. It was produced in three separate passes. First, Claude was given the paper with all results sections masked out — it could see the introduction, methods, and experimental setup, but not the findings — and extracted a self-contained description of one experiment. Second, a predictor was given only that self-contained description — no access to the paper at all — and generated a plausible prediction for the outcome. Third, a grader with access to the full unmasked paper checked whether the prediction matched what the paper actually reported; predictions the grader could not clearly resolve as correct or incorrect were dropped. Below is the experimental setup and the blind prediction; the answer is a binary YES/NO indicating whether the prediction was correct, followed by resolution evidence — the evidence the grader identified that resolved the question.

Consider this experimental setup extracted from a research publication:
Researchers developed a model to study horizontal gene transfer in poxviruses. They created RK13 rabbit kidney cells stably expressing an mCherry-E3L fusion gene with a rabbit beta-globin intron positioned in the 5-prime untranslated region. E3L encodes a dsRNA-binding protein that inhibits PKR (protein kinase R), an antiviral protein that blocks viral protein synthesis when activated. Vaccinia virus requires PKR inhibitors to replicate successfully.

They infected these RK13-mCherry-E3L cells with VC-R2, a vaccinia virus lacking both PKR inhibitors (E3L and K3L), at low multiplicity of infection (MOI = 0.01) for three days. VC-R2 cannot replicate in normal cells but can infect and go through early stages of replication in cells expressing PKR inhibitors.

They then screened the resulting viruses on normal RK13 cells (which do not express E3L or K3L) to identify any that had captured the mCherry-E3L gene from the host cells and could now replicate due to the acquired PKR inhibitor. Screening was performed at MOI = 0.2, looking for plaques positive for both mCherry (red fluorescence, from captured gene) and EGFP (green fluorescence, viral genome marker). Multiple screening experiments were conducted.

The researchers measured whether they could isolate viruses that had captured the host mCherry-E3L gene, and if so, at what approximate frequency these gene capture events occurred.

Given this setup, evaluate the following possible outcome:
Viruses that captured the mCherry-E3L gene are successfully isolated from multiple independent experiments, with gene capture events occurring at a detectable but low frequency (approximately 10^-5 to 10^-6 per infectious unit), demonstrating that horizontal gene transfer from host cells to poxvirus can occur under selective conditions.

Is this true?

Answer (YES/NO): NO